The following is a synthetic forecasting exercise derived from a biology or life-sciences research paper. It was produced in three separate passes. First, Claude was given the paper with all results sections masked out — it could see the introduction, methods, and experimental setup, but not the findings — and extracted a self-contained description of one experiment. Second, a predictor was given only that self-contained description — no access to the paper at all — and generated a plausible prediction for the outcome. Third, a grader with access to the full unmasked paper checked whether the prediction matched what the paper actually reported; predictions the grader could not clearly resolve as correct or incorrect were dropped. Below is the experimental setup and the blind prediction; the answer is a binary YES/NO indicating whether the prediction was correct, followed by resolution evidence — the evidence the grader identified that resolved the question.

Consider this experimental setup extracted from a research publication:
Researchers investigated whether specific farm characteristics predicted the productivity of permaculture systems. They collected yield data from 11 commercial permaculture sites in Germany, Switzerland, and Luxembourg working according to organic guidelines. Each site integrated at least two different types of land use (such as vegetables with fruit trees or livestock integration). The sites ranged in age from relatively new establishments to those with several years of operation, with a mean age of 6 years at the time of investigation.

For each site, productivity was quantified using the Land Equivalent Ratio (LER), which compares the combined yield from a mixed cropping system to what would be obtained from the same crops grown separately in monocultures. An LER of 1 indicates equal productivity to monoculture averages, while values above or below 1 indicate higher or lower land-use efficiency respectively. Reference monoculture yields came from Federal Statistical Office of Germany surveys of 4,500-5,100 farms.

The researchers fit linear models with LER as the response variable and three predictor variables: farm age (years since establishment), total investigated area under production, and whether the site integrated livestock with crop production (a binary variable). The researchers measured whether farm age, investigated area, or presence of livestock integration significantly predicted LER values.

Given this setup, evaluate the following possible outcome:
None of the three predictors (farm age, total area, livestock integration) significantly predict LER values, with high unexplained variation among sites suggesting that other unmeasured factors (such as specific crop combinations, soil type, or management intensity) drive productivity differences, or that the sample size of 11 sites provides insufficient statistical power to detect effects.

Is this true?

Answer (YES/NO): YES